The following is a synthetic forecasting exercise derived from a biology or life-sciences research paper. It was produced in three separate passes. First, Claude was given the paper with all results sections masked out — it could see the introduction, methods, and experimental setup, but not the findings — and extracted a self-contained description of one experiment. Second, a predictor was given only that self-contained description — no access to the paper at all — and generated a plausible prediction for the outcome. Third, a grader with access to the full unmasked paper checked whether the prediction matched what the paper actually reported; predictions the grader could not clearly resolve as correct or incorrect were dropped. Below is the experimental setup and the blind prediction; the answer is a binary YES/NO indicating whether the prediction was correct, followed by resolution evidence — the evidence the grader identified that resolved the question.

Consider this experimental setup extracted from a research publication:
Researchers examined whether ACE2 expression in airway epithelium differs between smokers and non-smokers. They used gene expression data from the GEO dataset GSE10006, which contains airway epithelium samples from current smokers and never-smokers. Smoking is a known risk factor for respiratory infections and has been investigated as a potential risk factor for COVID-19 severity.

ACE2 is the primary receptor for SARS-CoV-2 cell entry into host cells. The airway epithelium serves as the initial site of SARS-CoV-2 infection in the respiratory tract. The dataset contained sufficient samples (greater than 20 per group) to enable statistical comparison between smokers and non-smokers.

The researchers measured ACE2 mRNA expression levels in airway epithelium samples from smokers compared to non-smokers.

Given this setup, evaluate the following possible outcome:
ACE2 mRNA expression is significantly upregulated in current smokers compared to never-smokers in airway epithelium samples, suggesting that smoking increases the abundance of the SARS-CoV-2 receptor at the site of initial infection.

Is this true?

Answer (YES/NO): YES